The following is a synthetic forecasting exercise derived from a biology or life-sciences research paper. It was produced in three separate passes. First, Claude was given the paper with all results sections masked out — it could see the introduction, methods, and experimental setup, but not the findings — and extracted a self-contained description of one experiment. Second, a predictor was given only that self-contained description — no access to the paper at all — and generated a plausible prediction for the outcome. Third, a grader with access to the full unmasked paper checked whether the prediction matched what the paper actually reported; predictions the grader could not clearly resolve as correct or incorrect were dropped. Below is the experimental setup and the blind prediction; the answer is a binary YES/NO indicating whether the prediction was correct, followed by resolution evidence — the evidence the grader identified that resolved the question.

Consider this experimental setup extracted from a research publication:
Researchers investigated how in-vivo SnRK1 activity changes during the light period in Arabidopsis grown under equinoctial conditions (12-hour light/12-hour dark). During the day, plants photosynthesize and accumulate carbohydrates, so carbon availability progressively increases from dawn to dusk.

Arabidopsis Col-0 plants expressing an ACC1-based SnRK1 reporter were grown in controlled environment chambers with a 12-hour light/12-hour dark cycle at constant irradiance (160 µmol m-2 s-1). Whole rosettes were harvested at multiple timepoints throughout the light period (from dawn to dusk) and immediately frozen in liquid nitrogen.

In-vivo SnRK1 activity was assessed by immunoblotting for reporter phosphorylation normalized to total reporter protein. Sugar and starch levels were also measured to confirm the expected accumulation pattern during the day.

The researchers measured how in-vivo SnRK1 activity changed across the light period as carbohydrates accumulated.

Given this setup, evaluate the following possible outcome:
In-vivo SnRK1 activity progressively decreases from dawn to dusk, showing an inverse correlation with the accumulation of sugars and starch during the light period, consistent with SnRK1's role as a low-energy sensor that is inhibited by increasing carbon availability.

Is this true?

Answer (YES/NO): NO